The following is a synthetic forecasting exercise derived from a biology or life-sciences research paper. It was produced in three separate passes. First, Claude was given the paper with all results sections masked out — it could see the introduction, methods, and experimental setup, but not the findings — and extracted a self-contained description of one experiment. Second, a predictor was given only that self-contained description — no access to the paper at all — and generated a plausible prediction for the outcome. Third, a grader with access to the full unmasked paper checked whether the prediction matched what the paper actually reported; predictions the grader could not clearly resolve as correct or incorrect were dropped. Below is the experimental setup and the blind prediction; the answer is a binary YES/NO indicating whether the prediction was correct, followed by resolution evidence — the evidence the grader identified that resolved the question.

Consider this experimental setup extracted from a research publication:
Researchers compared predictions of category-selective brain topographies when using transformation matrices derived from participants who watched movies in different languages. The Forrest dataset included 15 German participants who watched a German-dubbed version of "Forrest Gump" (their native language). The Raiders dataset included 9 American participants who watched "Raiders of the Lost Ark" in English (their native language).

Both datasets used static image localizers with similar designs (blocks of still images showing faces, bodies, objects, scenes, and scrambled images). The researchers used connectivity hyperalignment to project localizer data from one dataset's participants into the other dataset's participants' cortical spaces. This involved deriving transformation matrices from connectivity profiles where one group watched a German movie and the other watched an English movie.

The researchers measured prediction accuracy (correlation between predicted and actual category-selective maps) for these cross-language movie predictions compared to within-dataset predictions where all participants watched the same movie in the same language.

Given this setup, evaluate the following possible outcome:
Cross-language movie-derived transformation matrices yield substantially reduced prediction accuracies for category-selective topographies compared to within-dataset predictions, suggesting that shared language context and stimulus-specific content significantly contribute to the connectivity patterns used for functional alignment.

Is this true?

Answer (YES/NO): NO